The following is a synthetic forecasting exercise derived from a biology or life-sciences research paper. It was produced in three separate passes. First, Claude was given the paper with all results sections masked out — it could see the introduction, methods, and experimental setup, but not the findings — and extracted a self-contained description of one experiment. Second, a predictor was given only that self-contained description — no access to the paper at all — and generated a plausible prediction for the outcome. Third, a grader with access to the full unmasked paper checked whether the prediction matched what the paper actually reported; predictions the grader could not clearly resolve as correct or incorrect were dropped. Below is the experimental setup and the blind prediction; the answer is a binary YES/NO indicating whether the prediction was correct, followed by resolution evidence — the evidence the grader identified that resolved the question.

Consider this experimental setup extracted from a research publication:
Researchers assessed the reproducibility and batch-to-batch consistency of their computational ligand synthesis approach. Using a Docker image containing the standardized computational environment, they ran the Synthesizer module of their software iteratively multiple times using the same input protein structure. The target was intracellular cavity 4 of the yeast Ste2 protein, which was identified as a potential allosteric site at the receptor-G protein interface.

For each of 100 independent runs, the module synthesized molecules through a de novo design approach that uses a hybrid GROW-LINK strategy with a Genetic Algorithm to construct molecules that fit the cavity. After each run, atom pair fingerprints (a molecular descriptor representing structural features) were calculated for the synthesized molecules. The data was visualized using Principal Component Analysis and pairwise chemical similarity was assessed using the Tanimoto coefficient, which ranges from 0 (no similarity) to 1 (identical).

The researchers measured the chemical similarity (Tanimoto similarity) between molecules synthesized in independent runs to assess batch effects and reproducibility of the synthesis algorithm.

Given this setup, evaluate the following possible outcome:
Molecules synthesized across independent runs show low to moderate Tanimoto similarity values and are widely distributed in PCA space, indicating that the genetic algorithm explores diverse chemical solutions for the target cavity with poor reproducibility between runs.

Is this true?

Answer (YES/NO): NO